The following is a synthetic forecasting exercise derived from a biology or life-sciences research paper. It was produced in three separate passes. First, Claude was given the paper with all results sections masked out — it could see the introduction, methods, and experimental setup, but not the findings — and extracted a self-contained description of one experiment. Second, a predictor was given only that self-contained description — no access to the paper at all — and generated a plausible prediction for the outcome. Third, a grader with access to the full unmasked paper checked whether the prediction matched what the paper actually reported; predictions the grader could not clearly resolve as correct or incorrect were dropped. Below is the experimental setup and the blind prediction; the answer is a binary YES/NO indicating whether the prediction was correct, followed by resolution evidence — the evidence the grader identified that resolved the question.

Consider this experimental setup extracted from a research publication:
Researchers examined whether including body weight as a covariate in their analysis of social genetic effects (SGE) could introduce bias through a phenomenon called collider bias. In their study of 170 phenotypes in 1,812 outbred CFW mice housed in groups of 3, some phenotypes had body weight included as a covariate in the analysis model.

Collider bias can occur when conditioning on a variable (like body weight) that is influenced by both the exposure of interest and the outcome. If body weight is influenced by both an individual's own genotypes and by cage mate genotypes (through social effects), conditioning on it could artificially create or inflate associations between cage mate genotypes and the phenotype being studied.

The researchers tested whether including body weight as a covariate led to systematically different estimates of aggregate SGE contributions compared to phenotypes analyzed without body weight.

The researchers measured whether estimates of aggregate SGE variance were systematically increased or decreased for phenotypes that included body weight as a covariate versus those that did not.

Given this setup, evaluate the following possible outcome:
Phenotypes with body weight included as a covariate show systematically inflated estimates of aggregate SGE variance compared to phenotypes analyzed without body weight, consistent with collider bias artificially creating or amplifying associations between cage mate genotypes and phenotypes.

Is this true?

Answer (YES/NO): NO